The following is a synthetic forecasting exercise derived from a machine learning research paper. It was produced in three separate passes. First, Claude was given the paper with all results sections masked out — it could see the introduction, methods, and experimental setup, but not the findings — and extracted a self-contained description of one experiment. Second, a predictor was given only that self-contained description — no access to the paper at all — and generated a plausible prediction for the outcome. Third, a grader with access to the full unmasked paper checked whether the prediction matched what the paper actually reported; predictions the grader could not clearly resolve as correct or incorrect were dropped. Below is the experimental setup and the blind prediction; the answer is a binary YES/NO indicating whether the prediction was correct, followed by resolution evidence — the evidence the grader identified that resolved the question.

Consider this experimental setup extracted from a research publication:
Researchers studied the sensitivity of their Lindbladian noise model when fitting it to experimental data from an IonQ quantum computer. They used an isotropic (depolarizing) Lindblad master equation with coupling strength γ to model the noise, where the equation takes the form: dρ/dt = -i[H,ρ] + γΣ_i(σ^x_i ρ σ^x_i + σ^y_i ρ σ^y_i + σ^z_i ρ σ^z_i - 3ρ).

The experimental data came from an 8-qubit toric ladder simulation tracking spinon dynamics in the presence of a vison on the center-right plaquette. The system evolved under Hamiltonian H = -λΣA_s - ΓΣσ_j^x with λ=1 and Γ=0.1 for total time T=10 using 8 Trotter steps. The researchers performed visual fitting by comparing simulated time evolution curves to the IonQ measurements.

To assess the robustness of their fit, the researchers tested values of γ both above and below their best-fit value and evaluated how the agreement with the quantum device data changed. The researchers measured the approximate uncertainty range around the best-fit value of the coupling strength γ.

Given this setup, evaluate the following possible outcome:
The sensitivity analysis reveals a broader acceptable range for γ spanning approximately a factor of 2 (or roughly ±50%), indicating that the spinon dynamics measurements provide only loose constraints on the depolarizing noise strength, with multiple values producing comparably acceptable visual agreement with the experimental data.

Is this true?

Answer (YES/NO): NO